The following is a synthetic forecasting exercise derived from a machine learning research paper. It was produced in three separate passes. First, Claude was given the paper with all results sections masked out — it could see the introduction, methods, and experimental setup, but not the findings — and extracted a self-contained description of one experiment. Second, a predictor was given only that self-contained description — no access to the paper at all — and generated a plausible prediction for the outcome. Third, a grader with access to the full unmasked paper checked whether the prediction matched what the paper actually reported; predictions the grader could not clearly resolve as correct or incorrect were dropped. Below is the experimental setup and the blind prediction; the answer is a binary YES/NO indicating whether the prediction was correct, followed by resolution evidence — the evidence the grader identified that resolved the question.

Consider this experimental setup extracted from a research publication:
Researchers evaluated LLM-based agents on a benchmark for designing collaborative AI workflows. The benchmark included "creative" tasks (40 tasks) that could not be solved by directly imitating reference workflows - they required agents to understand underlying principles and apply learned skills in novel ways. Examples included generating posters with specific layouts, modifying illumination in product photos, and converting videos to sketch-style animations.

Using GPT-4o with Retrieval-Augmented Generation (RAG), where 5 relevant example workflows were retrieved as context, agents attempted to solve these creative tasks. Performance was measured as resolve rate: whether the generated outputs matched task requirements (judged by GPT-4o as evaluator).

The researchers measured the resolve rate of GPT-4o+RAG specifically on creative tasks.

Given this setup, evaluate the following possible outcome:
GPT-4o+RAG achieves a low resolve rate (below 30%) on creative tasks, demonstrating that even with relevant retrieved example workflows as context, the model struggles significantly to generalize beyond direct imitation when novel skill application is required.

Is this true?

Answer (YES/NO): YES